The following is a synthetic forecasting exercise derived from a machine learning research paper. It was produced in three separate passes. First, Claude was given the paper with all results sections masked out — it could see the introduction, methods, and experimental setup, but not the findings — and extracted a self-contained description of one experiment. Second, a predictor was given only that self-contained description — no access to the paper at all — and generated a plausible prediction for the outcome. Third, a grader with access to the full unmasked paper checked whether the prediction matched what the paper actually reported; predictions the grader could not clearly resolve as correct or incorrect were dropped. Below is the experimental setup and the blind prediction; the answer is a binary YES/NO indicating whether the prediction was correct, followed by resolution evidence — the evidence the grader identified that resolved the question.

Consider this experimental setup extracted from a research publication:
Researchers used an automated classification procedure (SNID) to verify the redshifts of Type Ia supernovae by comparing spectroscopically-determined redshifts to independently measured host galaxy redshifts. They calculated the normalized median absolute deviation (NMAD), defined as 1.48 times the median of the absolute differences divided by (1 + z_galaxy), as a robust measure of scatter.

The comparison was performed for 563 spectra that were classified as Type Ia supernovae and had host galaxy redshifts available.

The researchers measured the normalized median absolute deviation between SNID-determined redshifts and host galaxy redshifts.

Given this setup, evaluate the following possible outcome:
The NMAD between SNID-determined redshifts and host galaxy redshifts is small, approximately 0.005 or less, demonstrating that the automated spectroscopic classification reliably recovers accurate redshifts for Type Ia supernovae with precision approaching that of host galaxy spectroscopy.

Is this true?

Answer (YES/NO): YES